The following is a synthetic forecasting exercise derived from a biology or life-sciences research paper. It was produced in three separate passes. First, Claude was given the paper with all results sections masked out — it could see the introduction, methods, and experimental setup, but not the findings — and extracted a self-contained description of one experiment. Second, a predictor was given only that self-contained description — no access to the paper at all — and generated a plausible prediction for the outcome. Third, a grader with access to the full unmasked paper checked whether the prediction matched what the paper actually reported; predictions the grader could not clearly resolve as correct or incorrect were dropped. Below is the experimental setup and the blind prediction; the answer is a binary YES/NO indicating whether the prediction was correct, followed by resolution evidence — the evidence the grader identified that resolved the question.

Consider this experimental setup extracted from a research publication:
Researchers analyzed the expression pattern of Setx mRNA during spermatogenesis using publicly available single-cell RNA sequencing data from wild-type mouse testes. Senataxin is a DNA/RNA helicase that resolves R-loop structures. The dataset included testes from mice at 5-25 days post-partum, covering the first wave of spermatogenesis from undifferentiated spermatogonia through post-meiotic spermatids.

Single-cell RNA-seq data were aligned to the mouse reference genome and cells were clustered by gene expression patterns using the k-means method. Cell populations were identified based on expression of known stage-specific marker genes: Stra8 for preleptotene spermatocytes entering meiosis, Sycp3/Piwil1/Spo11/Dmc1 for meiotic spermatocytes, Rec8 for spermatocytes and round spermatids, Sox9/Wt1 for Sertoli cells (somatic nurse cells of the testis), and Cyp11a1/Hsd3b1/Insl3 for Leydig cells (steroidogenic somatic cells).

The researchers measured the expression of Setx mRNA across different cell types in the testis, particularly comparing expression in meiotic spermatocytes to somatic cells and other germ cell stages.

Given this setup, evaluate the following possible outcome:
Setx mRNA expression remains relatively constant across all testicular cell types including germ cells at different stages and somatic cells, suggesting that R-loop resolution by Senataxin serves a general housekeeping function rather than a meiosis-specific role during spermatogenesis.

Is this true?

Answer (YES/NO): NO